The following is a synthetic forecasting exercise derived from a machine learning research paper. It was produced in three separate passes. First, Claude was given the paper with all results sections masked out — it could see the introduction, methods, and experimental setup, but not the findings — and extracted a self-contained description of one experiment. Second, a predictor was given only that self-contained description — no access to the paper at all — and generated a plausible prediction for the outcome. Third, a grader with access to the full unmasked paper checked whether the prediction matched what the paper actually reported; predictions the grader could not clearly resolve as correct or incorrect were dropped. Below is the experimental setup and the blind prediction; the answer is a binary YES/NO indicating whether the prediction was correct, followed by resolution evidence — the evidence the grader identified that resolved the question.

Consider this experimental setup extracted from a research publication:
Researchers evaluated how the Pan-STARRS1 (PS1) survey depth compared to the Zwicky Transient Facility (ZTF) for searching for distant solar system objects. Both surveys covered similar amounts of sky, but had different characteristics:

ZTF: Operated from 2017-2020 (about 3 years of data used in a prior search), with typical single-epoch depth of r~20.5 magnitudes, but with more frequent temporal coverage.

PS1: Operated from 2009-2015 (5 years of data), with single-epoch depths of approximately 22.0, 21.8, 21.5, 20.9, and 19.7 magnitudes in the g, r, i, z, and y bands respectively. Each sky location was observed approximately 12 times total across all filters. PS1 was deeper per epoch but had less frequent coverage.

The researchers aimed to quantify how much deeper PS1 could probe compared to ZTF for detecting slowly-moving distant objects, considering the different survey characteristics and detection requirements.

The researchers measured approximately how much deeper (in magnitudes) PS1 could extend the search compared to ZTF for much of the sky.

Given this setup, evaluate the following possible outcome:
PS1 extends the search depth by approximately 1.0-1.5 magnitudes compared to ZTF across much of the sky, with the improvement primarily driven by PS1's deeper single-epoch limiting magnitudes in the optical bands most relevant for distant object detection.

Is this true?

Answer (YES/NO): YES